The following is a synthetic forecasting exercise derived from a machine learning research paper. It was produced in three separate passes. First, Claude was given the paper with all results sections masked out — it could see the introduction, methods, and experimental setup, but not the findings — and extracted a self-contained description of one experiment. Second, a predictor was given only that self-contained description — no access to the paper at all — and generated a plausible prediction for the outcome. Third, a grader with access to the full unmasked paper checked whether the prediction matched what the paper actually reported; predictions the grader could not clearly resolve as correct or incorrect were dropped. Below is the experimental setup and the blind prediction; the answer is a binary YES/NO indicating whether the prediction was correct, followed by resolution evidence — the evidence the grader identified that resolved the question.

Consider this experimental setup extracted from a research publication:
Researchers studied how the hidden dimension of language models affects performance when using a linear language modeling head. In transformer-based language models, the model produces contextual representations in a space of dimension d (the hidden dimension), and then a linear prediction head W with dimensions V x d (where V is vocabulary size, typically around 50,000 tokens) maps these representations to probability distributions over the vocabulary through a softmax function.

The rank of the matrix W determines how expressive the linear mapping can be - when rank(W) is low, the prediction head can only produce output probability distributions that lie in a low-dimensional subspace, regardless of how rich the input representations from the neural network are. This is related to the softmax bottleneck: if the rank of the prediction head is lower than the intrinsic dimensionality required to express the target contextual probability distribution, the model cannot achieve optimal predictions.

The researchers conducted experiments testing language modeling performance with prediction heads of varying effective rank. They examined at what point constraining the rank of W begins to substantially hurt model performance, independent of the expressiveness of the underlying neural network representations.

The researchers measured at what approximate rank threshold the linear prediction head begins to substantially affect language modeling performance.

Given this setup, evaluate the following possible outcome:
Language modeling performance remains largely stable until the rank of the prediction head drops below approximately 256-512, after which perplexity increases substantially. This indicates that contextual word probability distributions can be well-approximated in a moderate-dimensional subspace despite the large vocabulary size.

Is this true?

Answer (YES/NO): NO